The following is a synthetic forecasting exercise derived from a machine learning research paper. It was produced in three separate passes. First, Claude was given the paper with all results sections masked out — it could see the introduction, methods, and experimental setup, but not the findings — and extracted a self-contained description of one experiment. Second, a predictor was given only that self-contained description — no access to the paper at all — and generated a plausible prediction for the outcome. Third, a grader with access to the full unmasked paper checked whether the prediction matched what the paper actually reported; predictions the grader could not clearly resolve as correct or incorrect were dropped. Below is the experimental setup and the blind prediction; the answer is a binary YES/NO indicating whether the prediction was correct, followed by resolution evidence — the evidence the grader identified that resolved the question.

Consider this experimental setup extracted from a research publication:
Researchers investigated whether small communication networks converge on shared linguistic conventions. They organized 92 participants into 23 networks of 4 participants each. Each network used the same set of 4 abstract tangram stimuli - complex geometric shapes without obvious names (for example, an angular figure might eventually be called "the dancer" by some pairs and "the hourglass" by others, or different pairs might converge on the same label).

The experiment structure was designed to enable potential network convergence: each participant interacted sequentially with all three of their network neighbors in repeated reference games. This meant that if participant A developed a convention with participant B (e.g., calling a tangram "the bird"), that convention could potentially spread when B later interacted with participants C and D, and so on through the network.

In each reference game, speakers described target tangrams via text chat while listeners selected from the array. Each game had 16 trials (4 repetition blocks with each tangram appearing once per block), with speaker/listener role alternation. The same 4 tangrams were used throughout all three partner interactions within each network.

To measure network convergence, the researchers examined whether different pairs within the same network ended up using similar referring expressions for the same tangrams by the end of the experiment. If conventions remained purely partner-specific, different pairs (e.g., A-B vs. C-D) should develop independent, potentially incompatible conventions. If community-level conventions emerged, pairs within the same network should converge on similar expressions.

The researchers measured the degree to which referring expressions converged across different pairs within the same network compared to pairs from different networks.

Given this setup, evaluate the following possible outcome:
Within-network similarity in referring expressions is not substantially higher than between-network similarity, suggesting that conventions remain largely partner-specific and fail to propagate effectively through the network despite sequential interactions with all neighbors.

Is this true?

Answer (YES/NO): NO